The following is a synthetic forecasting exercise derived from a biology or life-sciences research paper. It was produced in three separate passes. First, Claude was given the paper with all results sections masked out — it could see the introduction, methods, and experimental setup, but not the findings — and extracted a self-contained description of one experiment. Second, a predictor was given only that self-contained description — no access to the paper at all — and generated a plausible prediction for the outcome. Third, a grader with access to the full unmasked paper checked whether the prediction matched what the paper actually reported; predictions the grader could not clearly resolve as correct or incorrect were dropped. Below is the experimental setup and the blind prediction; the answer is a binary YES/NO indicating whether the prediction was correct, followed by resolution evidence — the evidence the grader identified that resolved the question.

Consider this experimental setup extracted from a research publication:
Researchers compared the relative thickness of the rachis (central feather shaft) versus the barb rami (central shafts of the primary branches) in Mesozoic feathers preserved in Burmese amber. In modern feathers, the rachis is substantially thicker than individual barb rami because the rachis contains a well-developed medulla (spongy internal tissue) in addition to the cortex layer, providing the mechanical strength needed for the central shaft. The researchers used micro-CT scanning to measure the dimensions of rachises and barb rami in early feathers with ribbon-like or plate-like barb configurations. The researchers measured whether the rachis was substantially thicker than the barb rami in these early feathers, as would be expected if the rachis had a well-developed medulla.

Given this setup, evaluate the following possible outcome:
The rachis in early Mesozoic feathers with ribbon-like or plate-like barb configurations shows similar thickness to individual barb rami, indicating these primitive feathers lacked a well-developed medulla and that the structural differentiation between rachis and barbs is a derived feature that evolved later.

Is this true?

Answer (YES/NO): YES